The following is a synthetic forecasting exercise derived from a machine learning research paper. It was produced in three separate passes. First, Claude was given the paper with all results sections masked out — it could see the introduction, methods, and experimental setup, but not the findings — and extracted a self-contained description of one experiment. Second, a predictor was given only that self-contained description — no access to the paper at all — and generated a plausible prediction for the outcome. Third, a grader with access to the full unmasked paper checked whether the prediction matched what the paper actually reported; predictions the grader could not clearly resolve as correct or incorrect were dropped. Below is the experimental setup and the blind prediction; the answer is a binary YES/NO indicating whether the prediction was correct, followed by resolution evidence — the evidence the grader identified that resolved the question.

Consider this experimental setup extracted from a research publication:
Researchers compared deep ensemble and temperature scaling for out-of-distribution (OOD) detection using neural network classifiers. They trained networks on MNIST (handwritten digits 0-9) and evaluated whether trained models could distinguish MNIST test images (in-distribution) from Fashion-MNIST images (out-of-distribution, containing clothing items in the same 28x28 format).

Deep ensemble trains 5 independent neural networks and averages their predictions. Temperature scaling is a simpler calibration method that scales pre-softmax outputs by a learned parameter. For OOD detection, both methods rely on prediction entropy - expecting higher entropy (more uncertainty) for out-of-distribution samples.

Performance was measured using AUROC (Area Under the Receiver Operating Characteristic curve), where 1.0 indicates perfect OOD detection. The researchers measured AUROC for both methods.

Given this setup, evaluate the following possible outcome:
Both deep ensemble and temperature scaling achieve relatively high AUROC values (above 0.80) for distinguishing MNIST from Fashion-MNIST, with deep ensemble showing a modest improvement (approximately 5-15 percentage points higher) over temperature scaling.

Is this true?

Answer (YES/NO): YES